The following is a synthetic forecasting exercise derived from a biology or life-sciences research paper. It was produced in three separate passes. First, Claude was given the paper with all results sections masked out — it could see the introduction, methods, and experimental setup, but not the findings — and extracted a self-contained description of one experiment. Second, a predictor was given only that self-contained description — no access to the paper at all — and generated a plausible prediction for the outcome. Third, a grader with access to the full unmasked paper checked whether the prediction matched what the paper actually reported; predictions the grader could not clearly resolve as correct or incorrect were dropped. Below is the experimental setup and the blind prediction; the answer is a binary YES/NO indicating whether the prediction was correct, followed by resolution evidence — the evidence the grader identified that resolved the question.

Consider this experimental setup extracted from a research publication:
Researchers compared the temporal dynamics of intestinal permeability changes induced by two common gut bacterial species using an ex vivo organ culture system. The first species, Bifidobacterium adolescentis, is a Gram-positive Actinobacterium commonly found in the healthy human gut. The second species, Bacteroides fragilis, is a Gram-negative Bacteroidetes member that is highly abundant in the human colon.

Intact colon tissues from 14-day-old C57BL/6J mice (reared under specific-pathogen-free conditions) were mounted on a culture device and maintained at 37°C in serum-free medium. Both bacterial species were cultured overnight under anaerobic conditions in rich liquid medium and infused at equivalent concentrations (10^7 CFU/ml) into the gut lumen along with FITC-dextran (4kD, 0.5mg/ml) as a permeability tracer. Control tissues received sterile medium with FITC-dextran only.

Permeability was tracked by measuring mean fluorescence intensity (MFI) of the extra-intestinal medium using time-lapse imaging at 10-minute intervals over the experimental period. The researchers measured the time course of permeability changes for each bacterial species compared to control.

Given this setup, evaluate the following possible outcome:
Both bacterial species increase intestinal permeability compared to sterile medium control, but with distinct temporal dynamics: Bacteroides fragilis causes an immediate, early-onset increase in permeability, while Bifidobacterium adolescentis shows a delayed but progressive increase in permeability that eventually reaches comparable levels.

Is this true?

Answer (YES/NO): NO